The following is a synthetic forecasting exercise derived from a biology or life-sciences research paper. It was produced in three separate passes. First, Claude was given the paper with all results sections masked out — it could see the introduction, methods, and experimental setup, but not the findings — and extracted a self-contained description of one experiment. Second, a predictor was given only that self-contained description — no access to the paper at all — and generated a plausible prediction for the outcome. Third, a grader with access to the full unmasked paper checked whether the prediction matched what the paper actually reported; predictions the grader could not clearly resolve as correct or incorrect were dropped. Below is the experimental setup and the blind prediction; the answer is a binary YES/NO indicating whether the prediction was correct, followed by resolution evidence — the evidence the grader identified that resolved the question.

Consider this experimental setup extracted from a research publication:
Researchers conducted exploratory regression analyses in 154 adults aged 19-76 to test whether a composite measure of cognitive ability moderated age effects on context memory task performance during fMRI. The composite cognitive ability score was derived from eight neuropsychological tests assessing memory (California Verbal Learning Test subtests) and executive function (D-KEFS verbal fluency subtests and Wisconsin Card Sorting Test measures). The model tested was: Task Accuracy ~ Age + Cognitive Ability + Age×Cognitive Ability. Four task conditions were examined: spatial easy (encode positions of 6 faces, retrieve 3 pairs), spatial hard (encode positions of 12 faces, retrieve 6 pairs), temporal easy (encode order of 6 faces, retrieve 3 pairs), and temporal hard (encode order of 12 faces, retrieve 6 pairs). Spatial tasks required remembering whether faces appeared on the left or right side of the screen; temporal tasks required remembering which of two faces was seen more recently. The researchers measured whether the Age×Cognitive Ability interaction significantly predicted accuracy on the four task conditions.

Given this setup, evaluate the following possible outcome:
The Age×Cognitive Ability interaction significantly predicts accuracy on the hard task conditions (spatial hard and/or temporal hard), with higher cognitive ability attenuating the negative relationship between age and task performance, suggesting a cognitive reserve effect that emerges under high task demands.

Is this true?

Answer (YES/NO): NO